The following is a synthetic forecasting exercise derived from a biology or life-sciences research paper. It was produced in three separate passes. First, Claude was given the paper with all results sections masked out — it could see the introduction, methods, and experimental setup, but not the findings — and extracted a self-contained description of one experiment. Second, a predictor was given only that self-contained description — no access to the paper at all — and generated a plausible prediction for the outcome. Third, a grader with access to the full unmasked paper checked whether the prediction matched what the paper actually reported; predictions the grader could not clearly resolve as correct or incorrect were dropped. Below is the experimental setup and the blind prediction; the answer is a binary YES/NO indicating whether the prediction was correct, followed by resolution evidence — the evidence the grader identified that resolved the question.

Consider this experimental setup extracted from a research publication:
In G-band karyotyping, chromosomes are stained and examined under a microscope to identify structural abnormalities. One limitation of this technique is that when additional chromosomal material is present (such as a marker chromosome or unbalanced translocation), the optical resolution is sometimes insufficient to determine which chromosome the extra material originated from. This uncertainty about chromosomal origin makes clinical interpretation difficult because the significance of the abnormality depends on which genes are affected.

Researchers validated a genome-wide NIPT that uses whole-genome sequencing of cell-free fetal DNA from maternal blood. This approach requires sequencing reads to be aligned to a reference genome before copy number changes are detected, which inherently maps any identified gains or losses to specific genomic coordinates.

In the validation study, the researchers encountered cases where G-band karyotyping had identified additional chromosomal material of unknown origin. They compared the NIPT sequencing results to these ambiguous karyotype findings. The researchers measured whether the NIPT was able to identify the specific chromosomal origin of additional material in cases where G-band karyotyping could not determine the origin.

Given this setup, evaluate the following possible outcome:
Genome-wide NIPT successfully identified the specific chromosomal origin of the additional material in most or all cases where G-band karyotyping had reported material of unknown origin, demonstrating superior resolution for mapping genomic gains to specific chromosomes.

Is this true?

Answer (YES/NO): YES